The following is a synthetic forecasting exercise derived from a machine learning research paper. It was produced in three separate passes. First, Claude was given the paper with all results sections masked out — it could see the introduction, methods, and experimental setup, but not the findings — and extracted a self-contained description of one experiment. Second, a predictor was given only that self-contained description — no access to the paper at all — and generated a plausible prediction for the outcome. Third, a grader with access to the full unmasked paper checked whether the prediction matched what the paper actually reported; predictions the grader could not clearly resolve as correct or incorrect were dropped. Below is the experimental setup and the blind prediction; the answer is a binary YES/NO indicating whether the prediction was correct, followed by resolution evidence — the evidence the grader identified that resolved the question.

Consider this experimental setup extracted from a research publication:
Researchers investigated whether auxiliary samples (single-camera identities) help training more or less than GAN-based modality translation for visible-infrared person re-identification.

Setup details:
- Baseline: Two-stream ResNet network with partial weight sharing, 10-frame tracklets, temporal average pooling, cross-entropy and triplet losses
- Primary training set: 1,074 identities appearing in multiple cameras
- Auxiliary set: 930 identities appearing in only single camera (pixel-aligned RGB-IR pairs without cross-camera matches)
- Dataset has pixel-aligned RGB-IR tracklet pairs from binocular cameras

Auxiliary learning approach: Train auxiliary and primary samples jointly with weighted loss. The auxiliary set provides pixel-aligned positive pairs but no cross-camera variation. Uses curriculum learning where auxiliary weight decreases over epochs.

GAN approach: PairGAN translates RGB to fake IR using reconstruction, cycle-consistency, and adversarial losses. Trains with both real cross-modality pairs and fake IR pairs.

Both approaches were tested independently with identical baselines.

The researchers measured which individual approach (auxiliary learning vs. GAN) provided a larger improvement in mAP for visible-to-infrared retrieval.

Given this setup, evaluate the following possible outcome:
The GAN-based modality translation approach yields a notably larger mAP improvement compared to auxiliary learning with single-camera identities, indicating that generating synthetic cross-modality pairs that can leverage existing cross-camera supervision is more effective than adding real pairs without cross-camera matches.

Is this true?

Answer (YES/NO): NO